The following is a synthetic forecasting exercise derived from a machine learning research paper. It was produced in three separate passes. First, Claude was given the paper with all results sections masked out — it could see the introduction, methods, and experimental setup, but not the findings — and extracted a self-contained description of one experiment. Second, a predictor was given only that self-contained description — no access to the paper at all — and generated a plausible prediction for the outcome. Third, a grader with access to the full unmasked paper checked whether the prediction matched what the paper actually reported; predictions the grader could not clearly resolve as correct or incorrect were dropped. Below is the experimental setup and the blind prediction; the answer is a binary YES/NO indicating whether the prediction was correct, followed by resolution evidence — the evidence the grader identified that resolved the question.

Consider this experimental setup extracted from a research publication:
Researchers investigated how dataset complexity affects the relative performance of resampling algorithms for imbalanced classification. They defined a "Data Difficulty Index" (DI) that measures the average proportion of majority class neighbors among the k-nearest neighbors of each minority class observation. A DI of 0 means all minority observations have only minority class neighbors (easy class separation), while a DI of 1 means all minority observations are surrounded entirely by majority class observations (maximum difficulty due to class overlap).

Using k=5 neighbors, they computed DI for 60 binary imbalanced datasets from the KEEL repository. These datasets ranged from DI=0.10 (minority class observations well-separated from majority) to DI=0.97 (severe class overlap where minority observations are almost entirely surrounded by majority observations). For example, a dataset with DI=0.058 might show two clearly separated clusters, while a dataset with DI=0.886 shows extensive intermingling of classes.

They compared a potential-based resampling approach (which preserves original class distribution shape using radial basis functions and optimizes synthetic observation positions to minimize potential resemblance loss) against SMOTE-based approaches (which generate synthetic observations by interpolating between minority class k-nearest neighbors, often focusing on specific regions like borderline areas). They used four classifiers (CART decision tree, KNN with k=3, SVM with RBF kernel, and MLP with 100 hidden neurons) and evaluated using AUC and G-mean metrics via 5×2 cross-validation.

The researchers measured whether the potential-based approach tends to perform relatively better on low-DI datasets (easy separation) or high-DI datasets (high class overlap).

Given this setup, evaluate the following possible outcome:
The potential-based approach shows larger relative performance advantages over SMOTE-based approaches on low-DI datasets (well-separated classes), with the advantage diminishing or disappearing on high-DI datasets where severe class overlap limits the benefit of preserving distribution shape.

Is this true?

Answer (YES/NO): NO